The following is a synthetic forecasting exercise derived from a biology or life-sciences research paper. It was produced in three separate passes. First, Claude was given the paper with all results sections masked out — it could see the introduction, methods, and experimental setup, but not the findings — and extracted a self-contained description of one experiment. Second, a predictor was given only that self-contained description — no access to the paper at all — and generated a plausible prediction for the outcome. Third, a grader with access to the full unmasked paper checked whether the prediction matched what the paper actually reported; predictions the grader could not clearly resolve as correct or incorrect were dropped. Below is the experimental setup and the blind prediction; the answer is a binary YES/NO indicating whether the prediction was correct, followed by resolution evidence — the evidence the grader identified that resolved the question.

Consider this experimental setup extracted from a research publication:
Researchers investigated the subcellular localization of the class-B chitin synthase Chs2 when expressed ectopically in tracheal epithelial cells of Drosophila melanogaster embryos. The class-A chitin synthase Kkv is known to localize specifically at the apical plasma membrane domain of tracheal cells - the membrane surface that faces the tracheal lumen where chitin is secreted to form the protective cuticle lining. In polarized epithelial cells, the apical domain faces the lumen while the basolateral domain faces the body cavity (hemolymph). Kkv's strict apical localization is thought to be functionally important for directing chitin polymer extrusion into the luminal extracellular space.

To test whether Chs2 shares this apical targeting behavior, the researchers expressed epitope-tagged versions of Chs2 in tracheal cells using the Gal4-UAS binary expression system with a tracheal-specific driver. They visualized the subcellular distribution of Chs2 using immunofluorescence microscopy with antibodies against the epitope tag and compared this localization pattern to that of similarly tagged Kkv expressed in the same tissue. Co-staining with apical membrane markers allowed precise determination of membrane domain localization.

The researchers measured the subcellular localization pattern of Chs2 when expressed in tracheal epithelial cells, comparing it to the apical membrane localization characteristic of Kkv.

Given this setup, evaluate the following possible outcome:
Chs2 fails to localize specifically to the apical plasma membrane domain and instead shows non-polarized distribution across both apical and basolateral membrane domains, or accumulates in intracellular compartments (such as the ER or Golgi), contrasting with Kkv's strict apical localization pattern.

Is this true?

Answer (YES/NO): YES